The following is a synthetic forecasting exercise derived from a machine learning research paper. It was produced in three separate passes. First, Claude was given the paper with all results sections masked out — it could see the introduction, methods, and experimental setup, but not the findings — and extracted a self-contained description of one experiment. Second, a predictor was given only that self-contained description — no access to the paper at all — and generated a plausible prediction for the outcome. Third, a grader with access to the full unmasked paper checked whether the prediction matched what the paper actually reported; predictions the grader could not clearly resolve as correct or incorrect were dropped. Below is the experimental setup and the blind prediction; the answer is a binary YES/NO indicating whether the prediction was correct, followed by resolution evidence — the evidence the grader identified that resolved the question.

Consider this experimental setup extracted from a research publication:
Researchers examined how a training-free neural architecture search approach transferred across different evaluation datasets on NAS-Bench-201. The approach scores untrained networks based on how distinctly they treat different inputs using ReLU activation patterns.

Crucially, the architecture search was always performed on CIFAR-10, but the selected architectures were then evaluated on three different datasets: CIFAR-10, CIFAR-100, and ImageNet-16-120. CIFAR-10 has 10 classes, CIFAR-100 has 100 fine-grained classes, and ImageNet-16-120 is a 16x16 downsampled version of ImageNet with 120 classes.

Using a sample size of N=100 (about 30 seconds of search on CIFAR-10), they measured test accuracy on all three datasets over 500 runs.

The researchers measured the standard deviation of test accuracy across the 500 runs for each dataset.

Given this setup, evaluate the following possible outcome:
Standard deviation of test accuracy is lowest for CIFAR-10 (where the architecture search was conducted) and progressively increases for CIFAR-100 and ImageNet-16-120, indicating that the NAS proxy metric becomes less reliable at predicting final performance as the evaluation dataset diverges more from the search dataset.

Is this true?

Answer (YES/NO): YES